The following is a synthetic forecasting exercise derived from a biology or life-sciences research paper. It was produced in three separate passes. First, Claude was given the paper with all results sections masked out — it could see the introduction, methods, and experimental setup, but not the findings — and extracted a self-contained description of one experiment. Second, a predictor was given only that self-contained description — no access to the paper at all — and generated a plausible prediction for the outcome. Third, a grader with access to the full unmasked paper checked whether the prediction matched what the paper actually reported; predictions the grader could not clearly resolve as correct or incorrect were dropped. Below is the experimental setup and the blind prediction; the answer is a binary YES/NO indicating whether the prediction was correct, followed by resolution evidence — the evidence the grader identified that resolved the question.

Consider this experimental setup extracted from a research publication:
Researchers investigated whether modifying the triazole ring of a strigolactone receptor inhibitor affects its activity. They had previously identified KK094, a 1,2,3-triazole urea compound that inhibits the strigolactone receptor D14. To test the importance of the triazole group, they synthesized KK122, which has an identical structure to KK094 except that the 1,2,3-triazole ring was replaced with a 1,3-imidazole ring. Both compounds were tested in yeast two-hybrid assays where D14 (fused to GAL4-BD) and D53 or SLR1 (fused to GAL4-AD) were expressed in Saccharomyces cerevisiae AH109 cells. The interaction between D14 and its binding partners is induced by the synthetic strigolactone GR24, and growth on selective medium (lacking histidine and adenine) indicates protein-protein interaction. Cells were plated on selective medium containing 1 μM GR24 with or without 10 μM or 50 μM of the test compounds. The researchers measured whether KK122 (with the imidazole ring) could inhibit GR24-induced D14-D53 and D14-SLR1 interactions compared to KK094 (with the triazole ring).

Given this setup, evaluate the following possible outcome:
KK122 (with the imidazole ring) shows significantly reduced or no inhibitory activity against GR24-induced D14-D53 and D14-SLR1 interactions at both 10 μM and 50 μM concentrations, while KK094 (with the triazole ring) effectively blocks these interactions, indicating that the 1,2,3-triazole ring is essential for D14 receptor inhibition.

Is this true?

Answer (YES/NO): YES